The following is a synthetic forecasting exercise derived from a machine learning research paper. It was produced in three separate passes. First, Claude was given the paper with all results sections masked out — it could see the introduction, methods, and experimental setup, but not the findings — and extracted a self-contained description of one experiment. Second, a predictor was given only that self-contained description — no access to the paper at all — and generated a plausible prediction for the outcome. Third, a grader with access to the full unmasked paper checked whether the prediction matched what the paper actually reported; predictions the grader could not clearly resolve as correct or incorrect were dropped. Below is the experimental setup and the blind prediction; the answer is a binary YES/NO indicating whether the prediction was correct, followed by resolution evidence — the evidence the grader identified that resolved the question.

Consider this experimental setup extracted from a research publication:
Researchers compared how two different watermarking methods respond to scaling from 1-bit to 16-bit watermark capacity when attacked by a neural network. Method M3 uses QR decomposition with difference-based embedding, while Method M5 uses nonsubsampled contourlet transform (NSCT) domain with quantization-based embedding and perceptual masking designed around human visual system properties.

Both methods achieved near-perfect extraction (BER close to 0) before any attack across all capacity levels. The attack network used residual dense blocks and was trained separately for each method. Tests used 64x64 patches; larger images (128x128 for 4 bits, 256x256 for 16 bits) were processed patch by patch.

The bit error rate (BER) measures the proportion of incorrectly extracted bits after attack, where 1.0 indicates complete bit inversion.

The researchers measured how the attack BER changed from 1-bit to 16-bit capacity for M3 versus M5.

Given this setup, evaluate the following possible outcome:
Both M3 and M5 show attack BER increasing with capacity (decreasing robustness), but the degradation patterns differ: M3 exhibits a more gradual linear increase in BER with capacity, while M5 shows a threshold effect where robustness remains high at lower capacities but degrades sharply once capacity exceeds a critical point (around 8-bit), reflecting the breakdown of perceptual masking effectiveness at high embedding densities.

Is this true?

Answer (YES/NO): NO